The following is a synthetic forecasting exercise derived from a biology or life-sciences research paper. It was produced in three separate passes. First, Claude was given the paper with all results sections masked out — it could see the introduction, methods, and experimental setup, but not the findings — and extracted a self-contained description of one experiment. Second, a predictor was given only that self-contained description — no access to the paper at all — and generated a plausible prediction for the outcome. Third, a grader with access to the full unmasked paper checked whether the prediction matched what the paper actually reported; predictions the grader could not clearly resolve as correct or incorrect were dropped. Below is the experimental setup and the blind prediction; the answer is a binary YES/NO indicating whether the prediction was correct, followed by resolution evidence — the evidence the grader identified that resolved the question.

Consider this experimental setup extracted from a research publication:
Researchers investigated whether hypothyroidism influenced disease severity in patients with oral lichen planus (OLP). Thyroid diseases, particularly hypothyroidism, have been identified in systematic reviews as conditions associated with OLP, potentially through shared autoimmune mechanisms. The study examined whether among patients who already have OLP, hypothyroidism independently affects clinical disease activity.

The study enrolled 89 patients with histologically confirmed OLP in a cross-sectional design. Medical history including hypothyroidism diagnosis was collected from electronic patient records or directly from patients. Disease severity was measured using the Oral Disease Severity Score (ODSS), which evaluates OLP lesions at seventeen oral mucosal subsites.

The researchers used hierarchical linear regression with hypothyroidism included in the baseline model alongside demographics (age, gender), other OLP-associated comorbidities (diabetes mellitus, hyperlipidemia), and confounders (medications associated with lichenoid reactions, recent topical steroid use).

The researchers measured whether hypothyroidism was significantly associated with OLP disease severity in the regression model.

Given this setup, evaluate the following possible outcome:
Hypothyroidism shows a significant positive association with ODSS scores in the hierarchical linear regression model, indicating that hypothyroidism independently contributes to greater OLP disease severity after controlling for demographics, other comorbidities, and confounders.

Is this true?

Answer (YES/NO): NO